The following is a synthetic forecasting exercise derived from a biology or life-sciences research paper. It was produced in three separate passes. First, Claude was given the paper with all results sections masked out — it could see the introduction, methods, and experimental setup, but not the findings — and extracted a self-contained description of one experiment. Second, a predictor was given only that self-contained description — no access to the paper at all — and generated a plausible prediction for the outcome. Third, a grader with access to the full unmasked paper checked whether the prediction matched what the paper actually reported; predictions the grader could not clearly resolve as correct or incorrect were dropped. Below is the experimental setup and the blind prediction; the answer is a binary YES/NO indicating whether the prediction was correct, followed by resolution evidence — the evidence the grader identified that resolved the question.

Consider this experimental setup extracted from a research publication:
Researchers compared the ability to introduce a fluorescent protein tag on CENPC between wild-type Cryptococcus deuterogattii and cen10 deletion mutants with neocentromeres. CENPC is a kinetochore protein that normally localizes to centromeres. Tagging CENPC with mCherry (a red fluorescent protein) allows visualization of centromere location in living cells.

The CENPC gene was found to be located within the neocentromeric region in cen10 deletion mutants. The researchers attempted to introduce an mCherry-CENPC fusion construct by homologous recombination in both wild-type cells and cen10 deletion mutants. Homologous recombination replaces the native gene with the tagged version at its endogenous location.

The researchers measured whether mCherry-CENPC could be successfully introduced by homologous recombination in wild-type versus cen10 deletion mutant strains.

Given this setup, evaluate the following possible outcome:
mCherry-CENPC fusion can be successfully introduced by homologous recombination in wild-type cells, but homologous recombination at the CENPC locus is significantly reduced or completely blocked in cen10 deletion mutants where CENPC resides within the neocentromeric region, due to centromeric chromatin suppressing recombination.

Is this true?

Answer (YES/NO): YES